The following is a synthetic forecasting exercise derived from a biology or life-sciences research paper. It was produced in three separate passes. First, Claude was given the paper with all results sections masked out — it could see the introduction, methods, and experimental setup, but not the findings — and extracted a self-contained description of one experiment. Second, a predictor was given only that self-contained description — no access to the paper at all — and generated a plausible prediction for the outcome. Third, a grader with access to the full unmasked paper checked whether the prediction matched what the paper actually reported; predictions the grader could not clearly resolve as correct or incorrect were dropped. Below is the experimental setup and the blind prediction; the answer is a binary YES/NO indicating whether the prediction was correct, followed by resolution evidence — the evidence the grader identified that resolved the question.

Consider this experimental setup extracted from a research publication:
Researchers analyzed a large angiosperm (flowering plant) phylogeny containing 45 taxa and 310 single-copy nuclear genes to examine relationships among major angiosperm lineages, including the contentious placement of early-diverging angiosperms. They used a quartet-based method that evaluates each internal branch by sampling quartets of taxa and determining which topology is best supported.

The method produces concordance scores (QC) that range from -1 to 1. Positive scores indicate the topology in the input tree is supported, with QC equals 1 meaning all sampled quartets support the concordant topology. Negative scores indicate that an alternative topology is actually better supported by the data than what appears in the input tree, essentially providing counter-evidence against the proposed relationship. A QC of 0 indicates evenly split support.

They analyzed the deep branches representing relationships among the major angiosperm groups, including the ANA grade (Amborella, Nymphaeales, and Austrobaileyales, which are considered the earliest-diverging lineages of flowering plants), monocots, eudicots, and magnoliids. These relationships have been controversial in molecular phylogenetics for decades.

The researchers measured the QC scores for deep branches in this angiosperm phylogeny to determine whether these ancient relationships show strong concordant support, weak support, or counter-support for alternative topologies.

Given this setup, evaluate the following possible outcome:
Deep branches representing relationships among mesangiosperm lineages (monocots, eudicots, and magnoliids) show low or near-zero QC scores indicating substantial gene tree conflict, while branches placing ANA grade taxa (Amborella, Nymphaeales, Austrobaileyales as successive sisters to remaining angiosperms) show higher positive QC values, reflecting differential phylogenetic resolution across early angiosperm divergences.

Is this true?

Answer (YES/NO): NO